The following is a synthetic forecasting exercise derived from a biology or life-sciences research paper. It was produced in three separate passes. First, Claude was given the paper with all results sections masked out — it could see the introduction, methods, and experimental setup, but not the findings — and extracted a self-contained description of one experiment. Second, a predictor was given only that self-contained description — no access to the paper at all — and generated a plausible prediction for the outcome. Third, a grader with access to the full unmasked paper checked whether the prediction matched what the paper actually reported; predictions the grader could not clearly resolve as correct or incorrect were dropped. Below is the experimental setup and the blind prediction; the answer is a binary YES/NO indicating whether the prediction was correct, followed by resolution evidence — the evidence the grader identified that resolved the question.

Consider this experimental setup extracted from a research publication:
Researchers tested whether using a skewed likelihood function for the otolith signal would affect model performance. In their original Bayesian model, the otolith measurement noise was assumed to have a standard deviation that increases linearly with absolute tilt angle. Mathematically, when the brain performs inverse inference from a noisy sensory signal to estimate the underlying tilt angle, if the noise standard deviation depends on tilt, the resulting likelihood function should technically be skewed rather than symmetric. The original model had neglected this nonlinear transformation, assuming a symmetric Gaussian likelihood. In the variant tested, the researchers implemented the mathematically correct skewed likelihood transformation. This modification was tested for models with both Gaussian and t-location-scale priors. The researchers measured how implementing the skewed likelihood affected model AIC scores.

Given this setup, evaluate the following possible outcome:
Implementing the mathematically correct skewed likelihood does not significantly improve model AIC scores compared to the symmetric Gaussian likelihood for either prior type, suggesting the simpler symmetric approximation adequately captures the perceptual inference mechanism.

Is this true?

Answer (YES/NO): YES